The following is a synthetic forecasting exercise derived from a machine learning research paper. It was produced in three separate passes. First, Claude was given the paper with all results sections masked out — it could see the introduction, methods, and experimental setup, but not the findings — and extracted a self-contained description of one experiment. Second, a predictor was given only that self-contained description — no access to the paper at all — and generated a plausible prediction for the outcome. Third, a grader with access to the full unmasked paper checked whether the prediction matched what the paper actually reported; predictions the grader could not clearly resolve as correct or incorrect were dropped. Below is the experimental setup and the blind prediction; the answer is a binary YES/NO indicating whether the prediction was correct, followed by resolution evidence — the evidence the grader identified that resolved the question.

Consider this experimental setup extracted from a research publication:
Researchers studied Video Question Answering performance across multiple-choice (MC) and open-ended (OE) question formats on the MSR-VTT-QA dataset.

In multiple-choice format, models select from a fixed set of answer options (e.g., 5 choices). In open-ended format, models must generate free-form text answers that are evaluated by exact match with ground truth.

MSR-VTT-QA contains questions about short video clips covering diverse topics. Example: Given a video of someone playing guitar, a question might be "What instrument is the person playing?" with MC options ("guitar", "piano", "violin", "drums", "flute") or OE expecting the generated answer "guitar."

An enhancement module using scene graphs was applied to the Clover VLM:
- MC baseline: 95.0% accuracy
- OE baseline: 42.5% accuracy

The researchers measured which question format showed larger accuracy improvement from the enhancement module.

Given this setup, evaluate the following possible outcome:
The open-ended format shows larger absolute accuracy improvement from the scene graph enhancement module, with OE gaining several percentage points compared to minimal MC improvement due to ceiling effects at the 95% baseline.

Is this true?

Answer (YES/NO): YES